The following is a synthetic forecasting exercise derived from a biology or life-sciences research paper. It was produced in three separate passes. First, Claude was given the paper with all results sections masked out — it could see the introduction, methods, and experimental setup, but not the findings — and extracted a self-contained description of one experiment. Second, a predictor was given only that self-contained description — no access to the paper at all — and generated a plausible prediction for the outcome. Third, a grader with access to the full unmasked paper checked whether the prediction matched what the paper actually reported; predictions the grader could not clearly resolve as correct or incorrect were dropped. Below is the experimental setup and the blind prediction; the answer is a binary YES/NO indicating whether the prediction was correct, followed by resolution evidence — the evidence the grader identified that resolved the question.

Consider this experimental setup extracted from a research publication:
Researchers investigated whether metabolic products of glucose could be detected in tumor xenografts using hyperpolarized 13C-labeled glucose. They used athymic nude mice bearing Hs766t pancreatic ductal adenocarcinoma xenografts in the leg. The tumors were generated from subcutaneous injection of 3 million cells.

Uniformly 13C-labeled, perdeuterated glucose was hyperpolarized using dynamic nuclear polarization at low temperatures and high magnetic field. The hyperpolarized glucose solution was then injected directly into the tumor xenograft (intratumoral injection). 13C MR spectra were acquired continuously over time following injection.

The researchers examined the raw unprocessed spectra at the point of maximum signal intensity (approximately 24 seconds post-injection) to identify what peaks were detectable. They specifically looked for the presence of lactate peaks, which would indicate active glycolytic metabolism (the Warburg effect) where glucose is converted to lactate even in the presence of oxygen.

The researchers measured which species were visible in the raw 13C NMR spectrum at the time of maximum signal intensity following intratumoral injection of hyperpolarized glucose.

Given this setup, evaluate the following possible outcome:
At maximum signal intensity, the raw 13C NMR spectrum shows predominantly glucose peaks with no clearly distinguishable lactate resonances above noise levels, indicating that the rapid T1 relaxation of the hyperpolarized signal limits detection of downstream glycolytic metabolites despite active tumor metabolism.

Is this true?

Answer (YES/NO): YES